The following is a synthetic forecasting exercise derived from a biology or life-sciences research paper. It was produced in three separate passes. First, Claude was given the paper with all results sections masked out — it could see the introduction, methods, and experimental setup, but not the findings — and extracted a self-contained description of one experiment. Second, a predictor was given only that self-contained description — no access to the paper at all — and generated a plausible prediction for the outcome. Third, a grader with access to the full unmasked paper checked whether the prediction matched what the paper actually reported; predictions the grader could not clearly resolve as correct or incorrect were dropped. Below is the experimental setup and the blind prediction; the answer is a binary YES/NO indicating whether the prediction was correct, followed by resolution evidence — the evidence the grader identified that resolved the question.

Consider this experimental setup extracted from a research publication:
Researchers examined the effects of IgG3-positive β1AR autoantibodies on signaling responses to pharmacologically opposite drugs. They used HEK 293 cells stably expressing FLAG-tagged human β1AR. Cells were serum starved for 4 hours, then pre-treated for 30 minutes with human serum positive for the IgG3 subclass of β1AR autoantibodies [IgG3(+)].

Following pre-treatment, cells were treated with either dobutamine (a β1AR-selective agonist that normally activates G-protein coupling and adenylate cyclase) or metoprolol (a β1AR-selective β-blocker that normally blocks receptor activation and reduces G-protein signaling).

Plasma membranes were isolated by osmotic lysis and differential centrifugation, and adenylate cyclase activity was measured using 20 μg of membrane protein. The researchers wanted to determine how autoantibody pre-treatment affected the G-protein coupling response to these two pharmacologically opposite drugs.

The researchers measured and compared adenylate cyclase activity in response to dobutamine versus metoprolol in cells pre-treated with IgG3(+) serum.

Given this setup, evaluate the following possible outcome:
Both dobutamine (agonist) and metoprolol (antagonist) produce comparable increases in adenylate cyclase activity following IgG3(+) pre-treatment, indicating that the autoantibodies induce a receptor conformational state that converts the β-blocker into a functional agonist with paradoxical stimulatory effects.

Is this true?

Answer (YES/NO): NO